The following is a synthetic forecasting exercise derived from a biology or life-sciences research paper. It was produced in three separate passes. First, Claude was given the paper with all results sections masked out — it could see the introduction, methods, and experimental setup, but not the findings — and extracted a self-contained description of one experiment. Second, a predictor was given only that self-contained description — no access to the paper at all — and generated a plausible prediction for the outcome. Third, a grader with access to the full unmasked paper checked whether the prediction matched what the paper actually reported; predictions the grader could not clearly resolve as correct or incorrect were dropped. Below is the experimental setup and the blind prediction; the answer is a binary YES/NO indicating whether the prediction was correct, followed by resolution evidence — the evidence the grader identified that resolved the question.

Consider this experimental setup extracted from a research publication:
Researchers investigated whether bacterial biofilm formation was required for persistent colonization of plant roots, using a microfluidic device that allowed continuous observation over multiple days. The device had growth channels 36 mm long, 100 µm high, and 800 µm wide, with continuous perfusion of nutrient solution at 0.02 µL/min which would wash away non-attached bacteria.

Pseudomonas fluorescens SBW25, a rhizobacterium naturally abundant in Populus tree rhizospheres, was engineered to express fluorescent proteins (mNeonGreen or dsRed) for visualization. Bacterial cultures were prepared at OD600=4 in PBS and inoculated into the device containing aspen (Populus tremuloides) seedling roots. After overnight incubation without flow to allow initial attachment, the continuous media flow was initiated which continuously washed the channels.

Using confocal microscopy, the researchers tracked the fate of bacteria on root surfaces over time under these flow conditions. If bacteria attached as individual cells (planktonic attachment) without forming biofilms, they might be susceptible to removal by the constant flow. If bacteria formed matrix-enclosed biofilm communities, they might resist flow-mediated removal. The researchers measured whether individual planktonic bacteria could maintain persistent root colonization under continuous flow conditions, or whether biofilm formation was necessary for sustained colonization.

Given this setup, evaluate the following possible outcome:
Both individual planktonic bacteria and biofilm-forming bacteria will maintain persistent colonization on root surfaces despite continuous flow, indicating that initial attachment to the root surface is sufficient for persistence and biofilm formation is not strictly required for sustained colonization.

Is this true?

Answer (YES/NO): NO